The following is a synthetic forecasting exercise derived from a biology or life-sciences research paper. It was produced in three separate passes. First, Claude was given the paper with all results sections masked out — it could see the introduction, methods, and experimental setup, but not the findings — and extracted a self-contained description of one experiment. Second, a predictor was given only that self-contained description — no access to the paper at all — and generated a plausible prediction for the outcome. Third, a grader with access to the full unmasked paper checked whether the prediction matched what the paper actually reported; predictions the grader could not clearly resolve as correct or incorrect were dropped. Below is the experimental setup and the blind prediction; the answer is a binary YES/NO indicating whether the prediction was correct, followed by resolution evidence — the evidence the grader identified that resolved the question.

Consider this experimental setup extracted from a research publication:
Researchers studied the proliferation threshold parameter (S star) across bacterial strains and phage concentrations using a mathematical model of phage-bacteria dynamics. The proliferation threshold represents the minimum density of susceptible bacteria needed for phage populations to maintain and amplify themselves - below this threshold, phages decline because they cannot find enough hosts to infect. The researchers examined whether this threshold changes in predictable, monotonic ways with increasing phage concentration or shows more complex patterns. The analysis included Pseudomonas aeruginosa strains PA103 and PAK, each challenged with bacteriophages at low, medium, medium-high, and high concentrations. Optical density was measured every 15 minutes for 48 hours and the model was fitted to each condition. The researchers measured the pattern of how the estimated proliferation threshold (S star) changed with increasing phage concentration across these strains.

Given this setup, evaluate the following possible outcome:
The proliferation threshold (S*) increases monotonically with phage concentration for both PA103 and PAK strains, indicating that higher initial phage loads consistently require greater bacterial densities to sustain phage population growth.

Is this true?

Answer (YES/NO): NO